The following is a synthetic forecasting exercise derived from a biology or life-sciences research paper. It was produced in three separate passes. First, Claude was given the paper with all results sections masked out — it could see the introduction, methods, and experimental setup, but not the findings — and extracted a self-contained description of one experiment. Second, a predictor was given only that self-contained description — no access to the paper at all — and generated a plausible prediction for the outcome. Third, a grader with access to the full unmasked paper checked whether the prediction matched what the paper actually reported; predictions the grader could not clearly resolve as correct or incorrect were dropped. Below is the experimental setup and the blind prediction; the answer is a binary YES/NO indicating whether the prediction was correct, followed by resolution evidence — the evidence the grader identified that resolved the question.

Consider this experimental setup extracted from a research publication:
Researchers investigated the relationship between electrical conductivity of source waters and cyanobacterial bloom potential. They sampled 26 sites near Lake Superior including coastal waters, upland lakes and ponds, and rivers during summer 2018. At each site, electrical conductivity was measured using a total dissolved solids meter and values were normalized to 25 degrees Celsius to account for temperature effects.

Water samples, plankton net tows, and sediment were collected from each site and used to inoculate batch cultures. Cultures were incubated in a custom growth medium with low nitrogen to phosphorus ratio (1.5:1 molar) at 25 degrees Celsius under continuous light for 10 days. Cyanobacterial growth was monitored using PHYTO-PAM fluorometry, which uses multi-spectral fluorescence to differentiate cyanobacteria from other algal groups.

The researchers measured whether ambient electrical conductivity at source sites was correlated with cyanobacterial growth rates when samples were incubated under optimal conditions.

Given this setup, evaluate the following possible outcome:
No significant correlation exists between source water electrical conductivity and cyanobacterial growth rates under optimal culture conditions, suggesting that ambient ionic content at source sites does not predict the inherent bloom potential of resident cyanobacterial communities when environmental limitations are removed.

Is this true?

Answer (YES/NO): NO